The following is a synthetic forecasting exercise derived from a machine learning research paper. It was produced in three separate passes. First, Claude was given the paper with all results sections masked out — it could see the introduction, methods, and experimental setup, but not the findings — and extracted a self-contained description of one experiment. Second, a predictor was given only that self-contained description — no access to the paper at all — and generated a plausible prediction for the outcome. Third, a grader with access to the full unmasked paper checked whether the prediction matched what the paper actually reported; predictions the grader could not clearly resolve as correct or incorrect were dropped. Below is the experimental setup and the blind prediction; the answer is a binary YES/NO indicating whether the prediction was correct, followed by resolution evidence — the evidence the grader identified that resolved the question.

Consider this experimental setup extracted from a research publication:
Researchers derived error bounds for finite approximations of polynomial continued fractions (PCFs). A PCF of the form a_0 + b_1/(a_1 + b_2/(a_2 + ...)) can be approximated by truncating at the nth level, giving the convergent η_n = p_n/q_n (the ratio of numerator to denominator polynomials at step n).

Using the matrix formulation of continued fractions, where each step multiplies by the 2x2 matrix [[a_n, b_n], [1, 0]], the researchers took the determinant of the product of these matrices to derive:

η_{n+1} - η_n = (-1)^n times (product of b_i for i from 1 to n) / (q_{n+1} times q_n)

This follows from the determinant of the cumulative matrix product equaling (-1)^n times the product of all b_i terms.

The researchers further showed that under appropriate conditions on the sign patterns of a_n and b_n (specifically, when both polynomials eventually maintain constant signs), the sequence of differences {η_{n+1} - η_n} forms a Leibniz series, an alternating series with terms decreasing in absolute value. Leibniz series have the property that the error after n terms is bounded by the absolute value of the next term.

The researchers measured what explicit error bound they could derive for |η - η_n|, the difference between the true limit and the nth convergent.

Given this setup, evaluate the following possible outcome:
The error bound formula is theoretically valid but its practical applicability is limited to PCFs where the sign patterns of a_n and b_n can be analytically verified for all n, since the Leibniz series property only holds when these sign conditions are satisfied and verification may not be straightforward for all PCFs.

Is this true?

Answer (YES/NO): NO